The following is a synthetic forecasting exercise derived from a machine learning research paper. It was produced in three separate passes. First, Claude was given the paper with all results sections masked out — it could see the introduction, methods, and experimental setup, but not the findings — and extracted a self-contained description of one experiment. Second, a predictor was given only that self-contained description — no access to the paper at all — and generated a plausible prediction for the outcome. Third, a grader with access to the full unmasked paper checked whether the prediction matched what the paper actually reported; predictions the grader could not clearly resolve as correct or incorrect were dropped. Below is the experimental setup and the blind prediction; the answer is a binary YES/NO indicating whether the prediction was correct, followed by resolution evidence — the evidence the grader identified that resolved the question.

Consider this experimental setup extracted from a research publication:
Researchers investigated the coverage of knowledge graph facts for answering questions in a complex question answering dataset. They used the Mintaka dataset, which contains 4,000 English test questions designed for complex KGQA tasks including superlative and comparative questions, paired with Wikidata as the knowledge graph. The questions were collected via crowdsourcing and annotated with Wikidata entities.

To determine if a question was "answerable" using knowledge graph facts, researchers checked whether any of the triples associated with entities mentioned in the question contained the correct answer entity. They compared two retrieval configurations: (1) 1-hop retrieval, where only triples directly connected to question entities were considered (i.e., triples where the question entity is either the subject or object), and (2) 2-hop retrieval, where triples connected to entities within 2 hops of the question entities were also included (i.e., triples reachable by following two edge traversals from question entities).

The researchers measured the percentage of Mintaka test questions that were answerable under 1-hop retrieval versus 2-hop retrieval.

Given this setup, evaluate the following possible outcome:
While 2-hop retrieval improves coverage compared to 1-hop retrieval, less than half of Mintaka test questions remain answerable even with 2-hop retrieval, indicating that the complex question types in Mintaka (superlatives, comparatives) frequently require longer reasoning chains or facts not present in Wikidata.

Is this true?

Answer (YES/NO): NO